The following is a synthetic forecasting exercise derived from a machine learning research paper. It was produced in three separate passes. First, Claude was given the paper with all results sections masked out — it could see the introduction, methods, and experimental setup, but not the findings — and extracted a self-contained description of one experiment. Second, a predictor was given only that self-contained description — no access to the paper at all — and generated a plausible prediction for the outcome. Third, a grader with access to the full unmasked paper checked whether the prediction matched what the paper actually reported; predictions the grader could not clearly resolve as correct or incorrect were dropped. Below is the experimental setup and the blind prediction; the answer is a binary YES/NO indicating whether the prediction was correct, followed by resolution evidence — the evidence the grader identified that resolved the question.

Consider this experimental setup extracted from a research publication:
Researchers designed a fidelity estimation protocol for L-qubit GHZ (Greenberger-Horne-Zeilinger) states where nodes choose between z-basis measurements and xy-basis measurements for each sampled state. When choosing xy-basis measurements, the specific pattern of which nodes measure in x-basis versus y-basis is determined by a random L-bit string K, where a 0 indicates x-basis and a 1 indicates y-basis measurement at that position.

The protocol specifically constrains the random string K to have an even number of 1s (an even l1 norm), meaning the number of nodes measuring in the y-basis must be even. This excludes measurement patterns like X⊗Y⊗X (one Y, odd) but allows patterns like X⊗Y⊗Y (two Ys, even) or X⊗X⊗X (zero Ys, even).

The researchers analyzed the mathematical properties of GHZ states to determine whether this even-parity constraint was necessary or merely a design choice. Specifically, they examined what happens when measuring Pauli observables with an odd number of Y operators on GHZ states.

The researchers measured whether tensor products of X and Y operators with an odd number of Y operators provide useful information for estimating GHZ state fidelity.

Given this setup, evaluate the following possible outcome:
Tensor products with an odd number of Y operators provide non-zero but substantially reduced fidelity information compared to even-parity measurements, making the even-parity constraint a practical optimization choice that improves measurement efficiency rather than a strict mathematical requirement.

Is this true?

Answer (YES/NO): NO